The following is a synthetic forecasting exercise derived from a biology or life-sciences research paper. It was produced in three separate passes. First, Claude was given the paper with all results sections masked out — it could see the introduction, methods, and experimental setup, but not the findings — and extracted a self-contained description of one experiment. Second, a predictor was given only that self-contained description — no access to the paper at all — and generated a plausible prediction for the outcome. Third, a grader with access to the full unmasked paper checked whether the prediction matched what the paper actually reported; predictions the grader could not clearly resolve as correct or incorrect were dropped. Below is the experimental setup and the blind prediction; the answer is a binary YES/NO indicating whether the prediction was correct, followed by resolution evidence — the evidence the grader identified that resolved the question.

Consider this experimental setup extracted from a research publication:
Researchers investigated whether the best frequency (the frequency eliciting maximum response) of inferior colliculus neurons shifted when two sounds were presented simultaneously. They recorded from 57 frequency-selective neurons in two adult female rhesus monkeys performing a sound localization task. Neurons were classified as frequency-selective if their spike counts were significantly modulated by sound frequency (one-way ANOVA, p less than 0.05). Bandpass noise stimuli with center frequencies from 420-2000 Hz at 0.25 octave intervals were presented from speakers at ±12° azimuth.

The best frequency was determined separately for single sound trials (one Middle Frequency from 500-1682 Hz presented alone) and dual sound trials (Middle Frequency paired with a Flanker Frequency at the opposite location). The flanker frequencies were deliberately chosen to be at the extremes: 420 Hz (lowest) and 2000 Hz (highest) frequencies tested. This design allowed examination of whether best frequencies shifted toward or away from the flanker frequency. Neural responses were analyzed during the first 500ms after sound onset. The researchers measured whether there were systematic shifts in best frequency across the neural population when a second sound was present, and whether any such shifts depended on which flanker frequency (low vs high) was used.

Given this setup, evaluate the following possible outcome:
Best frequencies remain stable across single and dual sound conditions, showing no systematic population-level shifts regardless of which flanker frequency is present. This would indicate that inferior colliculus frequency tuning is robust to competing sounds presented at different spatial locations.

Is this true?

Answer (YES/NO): YES